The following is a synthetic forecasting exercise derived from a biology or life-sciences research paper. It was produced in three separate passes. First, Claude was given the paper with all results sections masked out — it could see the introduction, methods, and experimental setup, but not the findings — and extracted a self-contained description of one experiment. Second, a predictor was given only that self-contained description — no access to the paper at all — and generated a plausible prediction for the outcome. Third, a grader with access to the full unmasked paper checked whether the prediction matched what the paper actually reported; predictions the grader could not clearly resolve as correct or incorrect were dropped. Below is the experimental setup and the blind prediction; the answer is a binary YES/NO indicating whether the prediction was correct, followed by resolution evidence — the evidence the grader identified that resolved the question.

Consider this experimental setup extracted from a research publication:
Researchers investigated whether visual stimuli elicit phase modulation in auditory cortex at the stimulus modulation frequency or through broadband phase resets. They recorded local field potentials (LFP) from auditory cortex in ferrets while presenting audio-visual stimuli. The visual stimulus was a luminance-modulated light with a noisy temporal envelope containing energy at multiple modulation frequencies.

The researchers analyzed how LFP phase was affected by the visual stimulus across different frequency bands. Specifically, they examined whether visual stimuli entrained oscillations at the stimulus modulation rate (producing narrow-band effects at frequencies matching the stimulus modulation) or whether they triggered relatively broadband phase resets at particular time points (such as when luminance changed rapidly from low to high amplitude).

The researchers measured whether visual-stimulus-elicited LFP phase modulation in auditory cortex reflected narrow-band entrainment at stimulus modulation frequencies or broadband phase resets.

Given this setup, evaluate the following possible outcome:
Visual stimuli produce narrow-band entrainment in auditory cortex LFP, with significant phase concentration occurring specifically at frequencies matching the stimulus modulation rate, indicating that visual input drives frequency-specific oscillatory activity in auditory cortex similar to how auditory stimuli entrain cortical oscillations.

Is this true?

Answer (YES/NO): NO